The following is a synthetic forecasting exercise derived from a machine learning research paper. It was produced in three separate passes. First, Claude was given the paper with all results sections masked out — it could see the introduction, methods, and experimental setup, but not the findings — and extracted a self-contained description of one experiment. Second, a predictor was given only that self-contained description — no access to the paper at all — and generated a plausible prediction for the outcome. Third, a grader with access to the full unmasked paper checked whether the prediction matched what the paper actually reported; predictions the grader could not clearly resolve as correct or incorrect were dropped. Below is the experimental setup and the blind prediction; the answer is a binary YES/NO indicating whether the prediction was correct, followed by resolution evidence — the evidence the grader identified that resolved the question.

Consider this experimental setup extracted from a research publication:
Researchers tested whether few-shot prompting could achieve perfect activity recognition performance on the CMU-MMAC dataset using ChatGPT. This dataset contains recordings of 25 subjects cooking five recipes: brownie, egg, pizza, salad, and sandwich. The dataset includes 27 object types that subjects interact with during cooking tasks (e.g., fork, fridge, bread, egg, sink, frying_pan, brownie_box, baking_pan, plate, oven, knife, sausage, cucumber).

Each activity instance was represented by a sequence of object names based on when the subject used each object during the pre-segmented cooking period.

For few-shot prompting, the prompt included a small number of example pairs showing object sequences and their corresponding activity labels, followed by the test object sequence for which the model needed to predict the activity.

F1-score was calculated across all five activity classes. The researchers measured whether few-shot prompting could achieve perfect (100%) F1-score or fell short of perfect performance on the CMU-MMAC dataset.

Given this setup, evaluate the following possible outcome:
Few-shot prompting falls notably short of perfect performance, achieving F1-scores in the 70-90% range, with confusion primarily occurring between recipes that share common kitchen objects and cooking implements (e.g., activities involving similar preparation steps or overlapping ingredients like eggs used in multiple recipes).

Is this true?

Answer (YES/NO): NO